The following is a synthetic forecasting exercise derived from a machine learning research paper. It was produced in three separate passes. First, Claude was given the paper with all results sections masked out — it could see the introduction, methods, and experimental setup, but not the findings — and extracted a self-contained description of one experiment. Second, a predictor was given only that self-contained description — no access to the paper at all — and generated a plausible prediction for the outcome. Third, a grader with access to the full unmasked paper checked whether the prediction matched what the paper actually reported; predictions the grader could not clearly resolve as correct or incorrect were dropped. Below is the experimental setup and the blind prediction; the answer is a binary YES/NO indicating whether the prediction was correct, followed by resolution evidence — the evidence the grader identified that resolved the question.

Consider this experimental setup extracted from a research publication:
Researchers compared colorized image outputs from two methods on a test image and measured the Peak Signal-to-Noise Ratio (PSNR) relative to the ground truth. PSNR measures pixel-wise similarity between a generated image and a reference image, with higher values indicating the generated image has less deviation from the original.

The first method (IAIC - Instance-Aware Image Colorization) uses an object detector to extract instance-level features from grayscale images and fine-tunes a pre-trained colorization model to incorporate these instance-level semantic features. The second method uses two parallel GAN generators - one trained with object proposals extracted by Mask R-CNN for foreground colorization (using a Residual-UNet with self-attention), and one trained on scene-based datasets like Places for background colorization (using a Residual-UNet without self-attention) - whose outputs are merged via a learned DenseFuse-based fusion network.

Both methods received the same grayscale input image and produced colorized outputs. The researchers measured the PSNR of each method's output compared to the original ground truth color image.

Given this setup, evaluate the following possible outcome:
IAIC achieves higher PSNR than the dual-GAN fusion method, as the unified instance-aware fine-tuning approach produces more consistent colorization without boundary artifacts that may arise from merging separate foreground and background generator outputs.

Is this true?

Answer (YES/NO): YES